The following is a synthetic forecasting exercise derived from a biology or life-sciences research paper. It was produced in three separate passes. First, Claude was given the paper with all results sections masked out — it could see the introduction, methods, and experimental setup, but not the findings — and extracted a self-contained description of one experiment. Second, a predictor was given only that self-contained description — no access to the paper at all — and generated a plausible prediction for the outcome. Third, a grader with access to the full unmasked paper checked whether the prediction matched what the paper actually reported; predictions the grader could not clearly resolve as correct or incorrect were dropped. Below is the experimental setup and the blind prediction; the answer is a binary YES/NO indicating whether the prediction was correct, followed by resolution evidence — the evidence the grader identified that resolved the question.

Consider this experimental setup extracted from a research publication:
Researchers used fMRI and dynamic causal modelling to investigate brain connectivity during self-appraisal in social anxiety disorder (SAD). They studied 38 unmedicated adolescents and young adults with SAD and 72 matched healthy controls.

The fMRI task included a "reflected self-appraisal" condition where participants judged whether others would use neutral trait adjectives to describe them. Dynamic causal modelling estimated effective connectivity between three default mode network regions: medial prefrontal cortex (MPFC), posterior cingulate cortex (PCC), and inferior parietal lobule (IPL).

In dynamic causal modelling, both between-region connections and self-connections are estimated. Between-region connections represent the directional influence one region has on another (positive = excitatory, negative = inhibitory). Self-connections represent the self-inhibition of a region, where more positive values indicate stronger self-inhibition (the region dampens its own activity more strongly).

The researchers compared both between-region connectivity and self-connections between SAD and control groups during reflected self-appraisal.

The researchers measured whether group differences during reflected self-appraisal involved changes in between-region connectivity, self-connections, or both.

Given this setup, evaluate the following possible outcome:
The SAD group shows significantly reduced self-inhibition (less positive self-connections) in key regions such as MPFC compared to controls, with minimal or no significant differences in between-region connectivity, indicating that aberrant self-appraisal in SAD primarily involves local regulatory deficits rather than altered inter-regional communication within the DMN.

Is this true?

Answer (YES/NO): NO